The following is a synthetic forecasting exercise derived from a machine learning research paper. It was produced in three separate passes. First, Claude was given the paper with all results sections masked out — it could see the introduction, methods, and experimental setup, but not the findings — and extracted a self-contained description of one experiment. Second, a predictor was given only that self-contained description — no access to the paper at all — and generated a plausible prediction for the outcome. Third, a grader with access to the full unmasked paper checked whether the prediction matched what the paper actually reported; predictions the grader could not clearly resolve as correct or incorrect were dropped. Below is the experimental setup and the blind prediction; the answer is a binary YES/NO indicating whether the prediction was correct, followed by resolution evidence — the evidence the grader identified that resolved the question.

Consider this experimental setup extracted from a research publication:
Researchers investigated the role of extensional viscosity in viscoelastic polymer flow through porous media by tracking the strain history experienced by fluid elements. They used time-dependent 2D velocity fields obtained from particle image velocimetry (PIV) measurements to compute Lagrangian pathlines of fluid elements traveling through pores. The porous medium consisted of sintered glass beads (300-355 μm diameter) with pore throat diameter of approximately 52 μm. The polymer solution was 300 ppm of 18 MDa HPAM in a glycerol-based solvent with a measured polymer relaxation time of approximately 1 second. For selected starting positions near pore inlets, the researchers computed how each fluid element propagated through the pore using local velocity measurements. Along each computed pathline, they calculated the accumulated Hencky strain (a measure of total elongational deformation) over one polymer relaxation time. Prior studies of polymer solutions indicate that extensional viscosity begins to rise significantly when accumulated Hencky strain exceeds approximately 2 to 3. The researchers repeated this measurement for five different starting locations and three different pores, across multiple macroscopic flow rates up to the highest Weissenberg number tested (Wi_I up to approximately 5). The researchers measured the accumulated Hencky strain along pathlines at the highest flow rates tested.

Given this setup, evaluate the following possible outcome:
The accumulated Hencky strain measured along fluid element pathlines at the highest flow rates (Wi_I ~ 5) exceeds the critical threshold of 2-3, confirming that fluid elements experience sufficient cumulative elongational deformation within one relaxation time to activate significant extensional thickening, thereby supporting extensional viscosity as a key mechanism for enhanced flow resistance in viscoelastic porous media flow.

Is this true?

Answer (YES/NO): NO